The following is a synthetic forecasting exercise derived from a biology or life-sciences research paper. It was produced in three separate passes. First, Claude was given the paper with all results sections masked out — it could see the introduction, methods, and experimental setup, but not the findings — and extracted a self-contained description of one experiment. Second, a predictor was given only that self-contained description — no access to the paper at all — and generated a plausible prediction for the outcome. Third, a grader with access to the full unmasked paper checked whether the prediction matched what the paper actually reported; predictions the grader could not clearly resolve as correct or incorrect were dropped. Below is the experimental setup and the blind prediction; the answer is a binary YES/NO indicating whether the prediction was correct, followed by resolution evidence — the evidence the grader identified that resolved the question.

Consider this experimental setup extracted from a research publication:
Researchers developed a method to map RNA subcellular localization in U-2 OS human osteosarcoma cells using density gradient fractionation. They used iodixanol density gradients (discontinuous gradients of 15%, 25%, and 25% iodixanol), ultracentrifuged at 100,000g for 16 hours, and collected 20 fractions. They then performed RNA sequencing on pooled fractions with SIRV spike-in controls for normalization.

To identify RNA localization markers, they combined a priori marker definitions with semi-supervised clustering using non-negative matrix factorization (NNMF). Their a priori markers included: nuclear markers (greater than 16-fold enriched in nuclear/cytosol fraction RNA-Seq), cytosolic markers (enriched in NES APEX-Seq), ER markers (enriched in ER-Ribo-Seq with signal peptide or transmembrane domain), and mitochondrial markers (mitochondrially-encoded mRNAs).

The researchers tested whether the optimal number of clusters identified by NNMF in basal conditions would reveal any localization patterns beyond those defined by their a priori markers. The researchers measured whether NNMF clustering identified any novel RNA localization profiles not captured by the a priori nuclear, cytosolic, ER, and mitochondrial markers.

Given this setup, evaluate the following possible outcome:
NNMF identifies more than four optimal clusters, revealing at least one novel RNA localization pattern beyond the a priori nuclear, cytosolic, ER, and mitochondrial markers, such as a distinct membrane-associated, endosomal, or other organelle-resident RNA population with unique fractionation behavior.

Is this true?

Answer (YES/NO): YES